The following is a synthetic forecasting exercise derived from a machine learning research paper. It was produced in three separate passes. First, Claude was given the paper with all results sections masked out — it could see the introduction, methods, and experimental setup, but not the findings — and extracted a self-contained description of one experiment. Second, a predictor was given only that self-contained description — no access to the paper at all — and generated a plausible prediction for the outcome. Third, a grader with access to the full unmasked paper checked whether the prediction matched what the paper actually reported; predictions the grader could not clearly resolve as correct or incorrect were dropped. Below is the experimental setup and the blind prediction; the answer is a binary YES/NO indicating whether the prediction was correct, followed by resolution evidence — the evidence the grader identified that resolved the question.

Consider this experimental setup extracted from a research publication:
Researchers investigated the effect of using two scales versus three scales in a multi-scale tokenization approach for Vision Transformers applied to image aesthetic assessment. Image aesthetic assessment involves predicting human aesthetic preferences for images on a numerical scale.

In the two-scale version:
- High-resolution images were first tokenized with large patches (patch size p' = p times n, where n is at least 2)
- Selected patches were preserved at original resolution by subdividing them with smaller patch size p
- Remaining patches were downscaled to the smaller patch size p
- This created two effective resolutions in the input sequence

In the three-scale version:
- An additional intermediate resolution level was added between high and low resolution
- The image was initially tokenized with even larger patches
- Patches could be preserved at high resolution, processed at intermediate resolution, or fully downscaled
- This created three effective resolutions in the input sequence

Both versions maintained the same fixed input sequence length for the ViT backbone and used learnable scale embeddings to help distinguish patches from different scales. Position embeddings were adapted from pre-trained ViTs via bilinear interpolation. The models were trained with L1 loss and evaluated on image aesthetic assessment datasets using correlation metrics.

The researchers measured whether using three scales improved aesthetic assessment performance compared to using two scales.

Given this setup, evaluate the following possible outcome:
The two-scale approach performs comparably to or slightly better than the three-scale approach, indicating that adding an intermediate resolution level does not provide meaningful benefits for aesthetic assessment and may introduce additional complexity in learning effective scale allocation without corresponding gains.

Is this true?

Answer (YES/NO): YES